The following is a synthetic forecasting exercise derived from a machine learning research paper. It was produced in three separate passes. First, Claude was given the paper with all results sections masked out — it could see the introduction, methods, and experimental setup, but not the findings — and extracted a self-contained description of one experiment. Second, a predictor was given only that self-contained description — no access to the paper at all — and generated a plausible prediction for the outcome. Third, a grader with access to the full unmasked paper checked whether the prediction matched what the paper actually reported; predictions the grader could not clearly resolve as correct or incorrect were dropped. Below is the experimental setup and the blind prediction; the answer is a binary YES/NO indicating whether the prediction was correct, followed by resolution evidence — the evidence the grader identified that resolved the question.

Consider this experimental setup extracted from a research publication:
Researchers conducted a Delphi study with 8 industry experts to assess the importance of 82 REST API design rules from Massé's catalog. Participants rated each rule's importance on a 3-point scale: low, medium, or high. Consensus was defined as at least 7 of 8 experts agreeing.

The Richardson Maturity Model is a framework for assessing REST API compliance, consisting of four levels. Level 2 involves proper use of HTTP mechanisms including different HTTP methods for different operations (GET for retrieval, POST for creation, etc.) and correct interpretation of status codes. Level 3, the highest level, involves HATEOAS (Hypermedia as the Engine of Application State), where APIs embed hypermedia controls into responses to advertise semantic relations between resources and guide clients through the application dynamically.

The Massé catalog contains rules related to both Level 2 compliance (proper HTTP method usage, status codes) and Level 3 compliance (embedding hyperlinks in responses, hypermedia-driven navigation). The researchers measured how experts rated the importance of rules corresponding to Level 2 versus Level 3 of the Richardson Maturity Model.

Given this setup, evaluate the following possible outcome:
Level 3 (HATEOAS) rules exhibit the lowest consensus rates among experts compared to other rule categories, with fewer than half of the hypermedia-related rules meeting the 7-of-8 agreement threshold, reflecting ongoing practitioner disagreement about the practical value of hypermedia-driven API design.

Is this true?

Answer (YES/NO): NO